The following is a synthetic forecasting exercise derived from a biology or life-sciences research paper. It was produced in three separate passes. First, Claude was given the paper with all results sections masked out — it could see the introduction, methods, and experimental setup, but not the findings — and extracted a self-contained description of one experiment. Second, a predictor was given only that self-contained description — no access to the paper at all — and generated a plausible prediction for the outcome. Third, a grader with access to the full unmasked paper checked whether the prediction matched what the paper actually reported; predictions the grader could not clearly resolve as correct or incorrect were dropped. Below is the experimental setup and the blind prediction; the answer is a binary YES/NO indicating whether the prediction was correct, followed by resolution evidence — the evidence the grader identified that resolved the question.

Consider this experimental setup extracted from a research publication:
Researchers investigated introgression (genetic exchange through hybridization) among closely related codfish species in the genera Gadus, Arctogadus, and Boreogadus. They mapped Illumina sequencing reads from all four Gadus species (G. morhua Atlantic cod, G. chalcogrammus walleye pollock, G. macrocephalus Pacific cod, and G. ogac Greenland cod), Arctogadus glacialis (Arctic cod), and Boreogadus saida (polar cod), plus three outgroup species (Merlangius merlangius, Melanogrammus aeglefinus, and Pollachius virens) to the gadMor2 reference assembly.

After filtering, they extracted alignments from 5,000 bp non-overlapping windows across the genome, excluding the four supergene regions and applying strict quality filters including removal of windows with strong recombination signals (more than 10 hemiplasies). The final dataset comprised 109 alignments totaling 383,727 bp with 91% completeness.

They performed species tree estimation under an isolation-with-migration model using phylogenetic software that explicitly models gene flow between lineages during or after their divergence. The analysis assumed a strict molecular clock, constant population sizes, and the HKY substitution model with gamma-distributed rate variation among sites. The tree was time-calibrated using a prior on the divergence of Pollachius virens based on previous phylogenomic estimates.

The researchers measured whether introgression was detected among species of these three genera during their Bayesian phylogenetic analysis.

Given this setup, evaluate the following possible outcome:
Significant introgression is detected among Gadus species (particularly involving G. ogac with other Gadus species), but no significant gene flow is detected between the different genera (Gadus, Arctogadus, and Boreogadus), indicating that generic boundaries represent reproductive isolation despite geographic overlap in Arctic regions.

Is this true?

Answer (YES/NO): NO